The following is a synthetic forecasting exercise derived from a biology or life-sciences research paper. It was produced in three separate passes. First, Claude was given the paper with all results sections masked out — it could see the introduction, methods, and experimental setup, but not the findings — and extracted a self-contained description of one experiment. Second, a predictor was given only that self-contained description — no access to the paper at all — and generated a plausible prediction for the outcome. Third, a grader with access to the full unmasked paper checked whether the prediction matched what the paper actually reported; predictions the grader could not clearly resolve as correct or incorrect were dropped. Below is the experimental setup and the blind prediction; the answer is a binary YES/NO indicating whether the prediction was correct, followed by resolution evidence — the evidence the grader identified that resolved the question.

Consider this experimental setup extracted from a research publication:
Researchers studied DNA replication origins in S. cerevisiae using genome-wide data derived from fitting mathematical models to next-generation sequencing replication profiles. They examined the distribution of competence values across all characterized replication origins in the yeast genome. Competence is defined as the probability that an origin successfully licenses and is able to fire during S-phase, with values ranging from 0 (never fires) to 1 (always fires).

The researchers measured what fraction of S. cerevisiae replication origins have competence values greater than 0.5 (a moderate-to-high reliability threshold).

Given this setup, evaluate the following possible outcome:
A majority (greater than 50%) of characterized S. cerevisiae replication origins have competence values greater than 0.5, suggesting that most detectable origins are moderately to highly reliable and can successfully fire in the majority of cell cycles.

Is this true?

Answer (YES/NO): YES